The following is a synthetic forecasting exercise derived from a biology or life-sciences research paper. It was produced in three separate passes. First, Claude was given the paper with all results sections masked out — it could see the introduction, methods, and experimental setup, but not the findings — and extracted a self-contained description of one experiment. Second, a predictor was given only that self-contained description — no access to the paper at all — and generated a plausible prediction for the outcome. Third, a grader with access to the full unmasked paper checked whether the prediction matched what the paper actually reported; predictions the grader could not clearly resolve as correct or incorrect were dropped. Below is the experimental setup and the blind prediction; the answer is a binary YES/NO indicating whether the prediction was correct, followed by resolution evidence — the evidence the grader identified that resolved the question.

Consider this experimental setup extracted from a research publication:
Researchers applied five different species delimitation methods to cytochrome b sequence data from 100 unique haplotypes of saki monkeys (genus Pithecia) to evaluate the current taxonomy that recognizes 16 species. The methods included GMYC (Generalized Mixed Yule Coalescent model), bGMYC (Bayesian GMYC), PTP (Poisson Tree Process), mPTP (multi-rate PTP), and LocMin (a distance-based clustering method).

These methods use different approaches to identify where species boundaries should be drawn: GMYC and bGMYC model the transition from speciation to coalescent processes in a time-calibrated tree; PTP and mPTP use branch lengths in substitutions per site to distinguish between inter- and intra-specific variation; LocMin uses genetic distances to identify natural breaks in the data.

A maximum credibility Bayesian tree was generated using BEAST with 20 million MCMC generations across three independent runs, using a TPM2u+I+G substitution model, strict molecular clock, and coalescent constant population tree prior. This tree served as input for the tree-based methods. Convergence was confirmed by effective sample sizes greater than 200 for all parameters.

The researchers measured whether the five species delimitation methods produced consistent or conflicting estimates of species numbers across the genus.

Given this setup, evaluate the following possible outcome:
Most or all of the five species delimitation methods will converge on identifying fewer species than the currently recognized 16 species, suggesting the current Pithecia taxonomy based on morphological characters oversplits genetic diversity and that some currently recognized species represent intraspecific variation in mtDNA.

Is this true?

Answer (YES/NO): YES